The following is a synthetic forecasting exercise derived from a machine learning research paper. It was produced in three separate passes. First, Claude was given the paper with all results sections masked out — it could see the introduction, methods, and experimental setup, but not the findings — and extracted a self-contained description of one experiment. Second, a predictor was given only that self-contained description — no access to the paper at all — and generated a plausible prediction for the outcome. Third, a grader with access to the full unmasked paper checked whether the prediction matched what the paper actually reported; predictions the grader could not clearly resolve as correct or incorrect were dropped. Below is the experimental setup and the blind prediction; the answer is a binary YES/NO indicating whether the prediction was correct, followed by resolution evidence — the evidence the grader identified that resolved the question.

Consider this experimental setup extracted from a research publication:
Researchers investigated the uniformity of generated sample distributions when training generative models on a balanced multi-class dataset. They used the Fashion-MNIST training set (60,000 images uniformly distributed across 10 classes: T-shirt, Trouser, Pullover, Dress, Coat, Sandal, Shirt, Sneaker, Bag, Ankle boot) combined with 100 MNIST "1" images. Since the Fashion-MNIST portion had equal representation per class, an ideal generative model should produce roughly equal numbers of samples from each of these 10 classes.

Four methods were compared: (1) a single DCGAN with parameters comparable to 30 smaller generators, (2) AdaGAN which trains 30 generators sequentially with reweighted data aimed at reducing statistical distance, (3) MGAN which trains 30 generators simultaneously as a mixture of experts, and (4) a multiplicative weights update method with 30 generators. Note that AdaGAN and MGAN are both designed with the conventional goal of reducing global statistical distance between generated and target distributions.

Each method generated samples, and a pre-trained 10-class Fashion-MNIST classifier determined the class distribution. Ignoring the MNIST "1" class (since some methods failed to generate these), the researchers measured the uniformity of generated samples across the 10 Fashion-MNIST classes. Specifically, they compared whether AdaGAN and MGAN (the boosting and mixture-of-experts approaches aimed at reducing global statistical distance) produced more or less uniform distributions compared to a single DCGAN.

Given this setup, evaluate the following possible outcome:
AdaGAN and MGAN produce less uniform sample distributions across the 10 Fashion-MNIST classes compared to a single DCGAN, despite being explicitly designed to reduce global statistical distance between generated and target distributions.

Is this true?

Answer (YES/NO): YES